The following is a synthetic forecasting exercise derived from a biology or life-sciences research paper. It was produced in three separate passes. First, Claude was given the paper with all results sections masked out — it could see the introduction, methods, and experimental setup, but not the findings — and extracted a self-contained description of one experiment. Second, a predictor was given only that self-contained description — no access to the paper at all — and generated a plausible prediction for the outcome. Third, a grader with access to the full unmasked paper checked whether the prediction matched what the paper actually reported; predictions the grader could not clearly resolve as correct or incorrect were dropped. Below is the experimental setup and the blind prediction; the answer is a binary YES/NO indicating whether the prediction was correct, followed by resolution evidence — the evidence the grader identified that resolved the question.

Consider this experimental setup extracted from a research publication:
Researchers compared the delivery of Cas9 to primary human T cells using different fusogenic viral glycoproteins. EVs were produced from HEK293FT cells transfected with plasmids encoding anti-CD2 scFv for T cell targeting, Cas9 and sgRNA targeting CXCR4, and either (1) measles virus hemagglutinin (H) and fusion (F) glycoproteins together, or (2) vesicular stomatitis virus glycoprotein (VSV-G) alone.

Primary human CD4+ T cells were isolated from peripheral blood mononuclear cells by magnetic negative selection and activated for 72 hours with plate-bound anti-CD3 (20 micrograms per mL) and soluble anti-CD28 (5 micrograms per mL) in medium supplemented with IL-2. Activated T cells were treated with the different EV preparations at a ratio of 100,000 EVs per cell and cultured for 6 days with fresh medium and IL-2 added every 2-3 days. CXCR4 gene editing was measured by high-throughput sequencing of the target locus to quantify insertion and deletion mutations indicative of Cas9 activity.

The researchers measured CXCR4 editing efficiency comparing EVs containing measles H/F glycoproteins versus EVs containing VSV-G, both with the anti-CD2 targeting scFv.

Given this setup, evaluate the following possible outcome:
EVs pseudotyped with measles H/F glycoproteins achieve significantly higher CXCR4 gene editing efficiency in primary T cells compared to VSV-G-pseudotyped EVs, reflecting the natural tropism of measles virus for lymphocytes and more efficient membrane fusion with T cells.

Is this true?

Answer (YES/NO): NO